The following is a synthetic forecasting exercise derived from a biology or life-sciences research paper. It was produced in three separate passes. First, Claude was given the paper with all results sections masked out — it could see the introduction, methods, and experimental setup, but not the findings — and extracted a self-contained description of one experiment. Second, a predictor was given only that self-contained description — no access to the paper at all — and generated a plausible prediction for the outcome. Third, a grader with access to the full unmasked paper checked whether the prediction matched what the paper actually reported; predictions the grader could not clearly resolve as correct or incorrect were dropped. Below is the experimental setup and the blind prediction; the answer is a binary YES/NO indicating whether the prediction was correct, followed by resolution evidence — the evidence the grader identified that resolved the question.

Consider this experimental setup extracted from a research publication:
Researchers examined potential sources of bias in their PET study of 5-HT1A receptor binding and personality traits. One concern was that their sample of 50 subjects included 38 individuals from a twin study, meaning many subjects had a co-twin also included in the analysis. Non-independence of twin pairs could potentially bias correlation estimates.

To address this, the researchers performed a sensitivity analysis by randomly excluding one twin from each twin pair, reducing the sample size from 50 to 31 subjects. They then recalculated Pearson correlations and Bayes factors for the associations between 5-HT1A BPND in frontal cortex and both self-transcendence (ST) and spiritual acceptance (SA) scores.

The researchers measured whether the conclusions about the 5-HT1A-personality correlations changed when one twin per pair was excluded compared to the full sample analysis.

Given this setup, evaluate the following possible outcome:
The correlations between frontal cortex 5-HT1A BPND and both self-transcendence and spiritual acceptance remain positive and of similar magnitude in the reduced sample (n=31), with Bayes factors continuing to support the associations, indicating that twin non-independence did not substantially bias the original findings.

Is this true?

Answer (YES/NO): NO